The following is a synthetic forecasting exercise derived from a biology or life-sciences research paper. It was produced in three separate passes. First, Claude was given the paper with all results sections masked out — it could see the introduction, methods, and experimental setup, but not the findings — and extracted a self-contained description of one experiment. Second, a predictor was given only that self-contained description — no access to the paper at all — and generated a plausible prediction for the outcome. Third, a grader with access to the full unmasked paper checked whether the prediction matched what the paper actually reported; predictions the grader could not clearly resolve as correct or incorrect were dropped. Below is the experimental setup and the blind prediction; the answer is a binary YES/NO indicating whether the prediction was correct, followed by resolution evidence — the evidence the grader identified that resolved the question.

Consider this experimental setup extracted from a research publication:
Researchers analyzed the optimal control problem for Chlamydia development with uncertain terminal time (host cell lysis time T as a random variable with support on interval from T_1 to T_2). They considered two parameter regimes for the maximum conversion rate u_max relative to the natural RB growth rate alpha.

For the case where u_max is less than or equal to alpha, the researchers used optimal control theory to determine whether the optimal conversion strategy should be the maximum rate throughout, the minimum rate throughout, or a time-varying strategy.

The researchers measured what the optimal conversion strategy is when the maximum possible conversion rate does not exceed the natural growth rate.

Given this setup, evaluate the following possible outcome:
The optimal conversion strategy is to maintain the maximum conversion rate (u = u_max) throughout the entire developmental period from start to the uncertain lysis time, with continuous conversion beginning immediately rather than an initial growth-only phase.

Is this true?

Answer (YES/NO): YES